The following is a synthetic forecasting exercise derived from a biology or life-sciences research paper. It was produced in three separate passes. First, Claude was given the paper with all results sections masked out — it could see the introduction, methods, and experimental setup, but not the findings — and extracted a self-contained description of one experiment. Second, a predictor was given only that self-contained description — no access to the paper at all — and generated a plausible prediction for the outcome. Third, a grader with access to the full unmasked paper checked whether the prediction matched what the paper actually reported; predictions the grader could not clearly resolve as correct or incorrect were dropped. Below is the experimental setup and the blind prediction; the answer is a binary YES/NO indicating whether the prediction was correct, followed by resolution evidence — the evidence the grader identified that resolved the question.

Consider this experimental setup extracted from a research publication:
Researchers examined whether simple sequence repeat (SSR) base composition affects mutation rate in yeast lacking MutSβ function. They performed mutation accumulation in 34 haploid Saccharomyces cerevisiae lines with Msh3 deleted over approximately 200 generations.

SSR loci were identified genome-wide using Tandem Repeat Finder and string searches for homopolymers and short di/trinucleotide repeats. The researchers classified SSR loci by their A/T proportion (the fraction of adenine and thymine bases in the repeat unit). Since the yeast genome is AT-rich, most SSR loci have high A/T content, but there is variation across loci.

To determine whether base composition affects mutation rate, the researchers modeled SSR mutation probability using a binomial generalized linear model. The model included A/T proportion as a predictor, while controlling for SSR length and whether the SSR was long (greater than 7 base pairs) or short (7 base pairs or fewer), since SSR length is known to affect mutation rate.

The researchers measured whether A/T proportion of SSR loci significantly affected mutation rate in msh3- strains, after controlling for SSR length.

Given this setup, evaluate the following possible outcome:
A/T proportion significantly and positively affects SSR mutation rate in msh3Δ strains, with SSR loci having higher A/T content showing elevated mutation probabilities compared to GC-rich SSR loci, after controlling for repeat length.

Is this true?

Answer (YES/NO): NO